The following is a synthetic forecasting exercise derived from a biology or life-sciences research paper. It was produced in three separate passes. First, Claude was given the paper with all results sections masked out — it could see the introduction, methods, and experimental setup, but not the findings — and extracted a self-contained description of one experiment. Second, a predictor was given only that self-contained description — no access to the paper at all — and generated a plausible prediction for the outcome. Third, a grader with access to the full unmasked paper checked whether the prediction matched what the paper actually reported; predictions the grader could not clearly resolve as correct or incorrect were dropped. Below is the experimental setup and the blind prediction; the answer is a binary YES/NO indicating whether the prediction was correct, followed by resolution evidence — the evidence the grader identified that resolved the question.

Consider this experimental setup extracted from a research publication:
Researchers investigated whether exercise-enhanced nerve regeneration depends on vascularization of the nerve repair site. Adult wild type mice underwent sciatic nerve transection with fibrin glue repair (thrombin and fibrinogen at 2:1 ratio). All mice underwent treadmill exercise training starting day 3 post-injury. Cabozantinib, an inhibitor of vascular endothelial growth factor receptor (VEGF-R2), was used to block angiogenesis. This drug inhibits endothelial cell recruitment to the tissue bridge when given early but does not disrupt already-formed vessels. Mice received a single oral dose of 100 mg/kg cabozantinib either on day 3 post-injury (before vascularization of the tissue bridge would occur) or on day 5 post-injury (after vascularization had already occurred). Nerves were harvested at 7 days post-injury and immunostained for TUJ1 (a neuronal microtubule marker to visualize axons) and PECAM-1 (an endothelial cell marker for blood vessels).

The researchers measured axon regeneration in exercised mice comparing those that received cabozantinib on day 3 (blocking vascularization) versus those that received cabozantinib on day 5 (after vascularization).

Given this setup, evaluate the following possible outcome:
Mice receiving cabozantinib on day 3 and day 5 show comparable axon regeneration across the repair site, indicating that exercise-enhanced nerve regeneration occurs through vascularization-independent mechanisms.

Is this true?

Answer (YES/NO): NO